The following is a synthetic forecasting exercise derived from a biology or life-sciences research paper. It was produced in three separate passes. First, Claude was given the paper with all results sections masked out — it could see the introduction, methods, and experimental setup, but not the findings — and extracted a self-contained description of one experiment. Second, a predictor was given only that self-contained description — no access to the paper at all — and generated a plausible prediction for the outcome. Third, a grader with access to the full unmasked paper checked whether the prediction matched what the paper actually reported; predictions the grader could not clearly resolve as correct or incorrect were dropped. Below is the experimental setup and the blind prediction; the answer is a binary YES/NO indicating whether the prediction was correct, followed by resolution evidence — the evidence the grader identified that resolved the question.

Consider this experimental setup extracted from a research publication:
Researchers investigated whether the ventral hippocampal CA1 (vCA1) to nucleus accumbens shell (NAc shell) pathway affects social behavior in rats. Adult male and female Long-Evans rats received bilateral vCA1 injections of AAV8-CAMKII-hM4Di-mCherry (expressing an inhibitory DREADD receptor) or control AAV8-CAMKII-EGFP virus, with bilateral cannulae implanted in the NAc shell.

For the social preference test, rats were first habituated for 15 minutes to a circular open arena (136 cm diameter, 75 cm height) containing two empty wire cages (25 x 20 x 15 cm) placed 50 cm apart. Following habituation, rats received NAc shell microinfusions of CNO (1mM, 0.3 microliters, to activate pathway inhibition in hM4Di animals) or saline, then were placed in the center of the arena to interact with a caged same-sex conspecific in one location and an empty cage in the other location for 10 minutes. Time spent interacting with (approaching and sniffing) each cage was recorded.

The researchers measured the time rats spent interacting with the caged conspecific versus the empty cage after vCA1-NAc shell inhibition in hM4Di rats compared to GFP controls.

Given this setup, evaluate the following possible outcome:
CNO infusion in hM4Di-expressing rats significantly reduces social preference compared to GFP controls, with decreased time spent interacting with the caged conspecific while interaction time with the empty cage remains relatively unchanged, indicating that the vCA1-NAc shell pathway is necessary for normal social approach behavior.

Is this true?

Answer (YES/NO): NO